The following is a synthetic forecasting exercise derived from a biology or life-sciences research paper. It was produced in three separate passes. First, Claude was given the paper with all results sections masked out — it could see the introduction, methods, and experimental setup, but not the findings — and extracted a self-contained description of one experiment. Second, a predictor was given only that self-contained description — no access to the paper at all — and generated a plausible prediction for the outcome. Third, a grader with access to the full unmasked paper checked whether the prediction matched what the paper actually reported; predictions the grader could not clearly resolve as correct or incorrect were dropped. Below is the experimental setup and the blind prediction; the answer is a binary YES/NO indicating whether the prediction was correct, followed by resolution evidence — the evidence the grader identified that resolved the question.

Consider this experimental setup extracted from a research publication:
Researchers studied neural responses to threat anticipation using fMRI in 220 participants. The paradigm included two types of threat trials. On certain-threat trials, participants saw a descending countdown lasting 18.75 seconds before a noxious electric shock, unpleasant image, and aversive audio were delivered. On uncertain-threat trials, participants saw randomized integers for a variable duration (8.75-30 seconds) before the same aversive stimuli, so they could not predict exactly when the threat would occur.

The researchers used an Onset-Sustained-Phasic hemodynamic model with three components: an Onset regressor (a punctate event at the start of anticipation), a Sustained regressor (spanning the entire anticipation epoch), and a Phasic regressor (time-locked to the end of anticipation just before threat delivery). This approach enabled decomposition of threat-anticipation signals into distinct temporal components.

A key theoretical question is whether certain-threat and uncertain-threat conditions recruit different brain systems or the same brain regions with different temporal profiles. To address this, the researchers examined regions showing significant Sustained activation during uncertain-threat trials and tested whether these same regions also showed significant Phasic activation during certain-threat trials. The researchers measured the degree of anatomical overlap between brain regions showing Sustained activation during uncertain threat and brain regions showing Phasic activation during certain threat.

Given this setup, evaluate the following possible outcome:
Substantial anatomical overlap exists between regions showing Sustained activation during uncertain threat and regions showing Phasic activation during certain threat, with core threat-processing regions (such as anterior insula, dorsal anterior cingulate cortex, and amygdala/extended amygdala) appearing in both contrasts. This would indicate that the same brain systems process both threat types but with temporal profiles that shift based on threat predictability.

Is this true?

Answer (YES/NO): YES